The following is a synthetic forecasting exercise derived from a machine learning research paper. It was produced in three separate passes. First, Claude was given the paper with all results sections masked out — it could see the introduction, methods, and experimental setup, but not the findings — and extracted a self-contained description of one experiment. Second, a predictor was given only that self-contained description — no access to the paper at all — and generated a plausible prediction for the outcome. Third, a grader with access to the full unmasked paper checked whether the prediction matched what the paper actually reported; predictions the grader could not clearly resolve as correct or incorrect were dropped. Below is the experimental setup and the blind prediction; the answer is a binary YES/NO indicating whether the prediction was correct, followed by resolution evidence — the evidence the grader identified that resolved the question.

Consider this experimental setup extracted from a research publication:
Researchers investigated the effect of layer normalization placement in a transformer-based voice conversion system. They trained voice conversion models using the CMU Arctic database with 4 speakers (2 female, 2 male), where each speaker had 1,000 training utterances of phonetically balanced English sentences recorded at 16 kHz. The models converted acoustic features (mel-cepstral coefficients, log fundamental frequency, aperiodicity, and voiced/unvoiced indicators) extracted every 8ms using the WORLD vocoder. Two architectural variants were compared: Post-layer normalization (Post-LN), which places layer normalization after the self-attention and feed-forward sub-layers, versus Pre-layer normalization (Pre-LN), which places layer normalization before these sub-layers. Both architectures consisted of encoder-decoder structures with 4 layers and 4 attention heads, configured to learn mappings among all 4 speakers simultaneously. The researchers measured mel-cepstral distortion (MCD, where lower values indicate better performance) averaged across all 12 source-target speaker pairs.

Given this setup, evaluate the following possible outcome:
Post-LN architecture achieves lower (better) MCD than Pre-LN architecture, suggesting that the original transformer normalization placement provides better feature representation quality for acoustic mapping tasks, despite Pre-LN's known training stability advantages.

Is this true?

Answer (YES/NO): NO